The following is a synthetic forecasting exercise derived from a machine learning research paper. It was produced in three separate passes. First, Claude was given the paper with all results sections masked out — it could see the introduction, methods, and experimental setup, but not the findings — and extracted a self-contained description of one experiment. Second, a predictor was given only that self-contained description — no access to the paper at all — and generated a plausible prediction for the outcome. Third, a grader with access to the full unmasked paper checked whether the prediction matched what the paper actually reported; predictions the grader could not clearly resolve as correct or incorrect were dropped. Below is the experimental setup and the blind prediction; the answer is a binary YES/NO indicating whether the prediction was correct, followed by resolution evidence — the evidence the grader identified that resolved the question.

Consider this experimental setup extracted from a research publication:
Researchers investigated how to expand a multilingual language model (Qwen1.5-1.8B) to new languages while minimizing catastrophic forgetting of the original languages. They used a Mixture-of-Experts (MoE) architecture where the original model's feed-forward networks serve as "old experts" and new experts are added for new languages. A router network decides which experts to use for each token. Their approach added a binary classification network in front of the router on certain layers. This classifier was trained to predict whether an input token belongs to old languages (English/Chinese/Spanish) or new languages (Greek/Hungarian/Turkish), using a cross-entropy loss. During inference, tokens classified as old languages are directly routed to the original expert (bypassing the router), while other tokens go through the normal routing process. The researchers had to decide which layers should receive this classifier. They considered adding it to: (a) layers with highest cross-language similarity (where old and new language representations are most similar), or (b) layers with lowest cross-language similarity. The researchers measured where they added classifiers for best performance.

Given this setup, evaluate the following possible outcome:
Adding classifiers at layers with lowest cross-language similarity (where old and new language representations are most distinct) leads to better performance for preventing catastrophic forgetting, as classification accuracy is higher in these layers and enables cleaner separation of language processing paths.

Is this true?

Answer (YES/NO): NO